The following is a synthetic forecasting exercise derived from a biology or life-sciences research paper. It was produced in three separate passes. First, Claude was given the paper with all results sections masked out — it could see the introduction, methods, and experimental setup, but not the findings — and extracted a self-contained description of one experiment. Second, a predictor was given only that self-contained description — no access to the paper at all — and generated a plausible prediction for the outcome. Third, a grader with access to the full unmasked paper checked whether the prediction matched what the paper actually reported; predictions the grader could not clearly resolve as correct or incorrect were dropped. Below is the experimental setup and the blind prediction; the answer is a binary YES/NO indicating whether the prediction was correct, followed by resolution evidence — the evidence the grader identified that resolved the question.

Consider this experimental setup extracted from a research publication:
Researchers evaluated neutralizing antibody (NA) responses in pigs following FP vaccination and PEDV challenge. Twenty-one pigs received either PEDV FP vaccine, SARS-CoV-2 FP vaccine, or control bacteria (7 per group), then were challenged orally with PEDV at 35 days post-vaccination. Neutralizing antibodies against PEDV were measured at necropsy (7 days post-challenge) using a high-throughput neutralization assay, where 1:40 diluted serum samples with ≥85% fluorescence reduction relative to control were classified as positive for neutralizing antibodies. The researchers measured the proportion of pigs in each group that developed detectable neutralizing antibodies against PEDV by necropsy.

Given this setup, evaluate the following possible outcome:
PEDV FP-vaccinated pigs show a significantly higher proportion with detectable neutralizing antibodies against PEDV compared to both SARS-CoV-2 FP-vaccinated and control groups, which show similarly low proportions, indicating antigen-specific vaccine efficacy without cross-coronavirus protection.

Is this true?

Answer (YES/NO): NO